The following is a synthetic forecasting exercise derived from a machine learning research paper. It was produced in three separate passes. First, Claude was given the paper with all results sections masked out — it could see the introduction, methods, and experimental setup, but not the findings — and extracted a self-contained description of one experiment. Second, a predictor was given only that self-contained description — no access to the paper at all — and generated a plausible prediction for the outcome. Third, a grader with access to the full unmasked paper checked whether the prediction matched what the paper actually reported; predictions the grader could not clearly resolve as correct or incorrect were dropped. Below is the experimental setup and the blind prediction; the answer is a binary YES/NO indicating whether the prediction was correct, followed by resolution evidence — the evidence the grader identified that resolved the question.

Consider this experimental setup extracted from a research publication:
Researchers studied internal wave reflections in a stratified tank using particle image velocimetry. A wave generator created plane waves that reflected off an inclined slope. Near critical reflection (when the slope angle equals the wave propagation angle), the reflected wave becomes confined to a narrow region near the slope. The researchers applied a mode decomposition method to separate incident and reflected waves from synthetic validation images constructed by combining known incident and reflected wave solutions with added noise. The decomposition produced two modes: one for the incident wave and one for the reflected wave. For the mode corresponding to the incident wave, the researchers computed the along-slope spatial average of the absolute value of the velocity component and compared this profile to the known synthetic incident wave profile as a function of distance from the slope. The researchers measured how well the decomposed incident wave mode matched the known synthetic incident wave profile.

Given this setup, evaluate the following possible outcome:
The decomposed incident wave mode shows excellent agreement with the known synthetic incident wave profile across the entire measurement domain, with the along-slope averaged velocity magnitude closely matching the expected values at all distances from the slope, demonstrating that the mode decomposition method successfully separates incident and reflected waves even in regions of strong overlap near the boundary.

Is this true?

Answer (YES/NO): NO